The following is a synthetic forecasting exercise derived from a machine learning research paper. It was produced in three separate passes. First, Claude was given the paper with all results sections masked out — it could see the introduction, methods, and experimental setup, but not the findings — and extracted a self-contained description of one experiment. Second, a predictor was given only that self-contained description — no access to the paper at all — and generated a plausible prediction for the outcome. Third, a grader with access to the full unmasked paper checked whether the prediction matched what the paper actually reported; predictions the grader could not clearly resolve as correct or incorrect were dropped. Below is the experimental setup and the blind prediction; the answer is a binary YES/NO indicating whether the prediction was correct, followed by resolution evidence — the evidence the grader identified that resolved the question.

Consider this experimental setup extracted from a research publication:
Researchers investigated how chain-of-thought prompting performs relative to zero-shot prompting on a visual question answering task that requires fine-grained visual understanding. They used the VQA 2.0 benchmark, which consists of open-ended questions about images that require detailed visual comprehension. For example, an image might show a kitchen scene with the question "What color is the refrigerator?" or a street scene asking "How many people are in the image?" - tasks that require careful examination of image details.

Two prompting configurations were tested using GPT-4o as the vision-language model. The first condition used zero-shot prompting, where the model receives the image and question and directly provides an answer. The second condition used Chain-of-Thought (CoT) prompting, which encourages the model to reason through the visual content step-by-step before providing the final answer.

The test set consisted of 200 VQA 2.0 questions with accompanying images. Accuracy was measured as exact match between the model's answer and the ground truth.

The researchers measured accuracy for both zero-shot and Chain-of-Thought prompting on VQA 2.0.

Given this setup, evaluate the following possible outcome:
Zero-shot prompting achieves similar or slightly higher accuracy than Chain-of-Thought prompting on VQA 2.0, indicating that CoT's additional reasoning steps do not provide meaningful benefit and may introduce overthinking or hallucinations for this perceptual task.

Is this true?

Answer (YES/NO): YES